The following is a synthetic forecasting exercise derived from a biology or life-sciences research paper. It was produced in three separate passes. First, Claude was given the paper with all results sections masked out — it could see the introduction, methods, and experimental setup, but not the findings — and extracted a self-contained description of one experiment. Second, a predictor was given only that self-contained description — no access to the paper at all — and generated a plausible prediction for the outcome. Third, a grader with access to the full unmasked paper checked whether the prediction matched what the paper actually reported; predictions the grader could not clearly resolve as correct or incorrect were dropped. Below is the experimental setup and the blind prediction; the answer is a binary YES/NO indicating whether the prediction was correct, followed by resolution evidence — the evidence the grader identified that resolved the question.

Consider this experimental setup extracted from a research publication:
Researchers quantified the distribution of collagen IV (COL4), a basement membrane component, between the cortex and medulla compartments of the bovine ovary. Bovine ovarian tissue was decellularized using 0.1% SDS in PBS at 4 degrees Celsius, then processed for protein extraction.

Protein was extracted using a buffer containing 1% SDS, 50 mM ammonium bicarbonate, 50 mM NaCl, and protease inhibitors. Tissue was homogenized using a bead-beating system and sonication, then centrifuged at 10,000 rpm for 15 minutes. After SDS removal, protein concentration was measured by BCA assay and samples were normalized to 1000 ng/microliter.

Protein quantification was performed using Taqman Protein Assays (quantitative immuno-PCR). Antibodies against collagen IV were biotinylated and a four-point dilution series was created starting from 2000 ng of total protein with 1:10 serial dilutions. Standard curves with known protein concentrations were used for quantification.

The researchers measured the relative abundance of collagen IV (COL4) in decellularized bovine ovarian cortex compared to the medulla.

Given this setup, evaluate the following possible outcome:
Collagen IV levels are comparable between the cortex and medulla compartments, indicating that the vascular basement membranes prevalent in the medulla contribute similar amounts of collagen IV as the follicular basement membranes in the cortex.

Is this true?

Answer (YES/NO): YES